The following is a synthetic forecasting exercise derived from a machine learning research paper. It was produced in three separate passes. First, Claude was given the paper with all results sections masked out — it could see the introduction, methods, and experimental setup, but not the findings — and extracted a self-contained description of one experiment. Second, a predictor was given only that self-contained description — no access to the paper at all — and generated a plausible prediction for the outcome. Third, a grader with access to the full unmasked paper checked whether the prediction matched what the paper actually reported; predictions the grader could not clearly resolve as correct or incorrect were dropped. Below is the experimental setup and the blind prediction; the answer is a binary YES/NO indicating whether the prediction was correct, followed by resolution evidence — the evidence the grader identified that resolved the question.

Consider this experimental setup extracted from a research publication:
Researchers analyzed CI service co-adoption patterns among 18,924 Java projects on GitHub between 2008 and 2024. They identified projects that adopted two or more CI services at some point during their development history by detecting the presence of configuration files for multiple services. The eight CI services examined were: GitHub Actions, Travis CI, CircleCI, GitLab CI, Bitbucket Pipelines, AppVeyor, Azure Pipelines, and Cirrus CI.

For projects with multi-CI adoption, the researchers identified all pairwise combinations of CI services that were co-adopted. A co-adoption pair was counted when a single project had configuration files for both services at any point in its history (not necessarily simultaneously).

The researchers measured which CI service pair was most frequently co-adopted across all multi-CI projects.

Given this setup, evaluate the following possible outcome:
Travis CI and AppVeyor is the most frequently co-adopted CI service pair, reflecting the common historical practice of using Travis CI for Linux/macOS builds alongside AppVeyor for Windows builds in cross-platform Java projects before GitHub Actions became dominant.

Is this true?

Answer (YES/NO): NO